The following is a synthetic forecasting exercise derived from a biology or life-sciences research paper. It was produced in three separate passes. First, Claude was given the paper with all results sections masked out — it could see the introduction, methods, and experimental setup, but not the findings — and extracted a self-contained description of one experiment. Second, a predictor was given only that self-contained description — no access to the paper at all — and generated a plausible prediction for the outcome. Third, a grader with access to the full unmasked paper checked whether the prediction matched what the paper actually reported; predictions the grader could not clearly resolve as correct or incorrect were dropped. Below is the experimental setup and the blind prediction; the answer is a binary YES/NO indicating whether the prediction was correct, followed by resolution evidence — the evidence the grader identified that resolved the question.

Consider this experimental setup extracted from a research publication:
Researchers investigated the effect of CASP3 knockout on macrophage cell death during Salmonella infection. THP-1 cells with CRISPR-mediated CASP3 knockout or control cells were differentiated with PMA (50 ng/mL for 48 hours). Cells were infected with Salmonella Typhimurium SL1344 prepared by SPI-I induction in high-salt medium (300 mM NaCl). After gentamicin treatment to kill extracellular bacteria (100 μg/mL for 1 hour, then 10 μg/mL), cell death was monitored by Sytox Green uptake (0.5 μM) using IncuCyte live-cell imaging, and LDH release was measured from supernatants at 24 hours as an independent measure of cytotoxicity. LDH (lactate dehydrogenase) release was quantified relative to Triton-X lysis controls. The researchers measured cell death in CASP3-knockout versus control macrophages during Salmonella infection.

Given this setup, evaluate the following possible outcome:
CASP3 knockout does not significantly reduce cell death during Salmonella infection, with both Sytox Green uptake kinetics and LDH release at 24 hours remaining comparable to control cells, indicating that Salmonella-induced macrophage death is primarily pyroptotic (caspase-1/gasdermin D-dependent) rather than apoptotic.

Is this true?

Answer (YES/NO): NO